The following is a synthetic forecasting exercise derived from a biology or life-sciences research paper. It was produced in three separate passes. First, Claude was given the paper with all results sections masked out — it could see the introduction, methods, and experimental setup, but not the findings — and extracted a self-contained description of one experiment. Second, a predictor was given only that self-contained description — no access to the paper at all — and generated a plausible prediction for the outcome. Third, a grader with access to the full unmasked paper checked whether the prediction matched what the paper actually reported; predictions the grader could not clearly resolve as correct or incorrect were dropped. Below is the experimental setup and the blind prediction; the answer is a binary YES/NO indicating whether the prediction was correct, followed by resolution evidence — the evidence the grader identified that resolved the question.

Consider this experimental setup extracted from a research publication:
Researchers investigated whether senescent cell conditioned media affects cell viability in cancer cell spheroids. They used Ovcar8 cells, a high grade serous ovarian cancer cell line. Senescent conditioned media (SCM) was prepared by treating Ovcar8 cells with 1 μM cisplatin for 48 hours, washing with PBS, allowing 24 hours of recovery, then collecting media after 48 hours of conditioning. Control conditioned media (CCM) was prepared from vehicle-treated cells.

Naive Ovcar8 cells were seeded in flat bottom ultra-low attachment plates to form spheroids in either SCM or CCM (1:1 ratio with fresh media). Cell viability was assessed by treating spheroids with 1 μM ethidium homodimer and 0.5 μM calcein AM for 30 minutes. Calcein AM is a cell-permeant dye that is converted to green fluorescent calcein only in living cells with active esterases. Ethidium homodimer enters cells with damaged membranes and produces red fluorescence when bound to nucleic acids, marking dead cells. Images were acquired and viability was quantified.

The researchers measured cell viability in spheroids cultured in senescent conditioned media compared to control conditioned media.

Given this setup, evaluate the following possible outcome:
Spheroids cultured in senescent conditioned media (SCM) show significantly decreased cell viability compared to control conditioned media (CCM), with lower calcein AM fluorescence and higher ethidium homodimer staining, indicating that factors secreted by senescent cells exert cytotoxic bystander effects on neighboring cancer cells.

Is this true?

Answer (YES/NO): NO